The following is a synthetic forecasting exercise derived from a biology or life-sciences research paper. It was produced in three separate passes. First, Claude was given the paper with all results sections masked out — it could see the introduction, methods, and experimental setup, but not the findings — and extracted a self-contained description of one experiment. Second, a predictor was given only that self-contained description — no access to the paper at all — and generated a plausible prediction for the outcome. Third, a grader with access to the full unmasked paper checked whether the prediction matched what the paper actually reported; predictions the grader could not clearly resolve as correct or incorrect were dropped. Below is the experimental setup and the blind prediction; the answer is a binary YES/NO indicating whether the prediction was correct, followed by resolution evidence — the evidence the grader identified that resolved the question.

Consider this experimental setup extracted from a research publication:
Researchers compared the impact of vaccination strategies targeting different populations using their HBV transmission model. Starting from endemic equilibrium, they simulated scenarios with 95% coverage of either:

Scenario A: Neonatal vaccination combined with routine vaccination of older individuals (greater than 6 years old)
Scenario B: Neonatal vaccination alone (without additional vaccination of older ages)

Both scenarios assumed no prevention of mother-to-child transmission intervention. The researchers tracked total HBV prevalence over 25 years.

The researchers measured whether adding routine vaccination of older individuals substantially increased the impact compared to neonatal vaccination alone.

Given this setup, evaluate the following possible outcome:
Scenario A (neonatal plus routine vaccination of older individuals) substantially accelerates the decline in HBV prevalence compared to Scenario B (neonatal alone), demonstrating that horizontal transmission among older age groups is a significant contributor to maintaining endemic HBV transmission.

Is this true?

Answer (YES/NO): NO